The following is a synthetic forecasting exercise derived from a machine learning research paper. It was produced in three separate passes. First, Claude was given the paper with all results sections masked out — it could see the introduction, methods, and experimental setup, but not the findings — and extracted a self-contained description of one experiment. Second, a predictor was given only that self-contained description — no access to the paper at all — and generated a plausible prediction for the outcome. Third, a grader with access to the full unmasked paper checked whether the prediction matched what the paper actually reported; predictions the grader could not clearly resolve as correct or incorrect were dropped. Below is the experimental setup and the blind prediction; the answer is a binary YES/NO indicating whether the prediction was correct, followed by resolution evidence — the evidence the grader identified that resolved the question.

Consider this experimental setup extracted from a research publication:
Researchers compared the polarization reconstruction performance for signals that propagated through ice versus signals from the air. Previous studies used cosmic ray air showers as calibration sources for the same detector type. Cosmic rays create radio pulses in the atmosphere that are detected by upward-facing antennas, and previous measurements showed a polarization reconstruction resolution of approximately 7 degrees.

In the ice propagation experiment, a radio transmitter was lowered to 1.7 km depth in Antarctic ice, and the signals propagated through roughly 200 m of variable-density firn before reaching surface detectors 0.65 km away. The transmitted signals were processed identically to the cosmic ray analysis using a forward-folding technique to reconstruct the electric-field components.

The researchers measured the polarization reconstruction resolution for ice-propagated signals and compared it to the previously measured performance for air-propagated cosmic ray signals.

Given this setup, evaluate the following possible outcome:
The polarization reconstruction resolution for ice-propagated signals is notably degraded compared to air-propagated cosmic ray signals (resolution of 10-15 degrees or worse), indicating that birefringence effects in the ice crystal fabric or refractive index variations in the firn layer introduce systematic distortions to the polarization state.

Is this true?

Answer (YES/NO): NO